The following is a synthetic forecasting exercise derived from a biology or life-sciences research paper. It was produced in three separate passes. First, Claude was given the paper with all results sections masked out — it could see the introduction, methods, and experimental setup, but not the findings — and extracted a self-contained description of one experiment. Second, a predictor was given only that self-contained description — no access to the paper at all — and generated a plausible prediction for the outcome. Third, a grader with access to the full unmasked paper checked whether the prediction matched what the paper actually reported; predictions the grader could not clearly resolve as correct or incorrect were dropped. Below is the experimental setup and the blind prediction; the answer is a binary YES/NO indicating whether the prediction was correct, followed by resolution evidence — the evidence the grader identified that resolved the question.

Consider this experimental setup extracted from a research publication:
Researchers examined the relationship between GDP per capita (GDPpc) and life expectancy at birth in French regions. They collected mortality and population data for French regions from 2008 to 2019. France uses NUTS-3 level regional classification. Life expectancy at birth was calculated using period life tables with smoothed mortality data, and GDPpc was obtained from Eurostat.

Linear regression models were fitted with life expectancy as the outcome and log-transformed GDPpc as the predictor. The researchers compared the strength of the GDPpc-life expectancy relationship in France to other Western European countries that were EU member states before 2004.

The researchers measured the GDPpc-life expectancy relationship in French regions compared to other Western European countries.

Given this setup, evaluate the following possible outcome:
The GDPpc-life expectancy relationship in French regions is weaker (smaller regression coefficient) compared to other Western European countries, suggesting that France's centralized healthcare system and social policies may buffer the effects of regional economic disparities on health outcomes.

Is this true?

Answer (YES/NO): NO